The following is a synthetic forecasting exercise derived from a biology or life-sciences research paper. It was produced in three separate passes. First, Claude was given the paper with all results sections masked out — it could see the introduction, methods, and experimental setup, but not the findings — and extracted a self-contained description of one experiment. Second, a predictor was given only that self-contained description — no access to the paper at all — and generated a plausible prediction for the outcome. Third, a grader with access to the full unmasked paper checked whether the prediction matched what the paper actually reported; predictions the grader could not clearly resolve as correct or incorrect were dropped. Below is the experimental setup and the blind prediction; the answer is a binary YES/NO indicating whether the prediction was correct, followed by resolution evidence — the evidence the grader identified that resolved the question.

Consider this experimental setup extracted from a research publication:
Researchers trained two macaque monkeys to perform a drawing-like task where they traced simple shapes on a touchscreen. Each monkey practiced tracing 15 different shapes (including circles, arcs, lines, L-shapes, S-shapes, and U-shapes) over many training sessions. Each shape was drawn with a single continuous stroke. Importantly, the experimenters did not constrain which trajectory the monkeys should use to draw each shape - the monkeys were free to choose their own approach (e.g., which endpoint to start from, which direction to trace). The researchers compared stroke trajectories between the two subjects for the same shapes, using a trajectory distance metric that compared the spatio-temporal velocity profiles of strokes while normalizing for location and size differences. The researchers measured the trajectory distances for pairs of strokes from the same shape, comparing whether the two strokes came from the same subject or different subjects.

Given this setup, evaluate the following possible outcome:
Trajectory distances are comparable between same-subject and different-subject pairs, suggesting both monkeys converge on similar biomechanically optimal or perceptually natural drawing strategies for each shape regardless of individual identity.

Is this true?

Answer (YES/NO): NO